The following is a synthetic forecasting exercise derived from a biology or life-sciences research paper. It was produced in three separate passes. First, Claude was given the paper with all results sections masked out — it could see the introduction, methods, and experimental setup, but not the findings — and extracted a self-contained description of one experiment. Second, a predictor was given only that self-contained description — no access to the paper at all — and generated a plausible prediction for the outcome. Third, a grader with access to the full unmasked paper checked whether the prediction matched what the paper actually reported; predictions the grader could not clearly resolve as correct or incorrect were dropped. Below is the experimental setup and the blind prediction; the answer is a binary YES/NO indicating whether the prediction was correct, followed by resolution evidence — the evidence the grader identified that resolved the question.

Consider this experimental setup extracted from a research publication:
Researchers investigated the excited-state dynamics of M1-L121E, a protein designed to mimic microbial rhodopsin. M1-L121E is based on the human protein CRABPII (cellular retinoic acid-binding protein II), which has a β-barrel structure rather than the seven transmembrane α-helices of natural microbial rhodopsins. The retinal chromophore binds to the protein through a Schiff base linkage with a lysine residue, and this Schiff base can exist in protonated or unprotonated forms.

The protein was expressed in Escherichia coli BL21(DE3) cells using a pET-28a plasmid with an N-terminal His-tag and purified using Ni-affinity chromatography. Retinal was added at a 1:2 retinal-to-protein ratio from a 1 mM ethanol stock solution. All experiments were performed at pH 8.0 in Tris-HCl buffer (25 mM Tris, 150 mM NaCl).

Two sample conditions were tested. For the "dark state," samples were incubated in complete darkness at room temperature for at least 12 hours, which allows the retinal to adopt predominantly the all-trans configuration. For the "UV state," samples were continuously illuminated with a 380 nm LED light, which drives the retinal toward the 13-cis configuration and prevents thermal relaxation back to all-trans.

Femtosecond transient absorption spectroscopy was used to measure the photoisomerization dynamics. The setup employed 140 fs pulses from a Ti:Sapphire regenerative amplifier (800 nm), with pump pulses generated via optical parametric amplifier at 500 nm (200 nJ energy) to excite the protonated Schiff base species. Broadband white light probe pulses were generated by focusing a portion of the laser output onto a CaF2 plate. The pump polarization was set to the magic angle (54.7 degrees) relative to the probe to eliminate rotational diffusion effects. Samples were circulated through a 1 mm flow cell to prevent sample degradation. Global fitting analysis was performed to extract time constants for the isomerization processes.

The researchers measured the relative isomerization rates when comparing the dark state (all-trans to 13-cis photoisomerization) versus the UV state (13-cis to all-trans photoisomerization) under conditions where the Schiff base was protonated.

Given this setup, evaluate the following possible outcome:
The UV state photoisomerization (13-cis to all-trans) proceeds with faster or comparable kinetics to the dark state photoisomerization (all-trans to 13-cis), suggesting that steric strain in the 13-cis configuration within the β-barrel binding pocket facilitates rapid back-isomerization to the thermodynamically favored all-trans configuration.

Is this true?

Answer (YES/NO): YES